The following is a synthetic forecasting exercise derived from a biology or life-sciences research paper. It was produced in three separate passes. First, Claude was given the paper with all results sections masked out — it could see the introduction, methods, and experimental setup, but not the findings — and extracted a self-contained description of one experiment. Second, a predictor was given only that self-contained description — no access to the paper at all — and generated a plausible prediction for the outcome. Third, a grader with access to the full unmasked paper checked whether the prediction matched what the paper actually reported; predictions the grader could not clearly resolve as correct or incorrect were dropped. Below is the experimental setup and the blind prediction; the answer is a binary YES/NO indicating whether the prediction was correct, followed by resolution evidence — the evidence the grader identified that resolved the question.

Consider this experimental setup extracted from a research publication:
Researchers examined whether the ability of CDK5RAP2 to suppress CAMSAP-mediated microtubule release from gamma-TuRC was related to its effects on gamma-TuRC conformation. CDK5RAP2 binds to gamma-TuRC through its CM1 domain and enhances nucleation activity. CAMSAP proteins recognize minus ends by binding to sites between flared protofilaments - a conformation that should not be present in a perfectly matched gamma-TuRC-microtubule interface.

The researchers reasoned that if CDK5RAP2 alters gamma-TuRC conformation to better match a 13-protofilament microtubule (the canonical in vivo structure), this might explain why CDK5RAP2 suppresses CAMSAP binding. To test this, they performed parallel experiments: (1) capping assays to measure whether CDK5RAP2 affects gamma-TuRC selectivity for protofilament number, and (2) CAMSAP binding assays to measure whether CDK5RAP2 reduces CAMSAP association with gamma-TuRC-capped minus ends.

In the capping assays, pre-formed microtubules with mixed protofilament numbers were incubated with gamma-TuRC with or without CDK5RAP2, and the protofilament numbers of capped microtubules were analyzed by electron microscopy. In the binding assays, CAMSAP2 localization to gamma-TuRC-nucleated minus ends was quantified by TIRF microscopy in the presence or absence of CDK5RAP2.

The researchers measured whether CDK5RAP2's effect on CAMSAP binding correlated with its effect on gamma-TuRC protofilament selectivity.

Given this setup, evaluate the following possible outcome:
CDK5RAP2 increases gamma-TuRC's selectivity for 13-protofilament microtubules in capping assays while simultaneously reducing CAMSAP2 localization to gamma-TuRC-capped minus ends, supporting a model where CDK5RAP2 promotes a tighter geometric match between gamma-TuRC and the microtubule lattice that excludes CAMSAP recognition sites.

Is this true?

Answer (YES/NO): NO